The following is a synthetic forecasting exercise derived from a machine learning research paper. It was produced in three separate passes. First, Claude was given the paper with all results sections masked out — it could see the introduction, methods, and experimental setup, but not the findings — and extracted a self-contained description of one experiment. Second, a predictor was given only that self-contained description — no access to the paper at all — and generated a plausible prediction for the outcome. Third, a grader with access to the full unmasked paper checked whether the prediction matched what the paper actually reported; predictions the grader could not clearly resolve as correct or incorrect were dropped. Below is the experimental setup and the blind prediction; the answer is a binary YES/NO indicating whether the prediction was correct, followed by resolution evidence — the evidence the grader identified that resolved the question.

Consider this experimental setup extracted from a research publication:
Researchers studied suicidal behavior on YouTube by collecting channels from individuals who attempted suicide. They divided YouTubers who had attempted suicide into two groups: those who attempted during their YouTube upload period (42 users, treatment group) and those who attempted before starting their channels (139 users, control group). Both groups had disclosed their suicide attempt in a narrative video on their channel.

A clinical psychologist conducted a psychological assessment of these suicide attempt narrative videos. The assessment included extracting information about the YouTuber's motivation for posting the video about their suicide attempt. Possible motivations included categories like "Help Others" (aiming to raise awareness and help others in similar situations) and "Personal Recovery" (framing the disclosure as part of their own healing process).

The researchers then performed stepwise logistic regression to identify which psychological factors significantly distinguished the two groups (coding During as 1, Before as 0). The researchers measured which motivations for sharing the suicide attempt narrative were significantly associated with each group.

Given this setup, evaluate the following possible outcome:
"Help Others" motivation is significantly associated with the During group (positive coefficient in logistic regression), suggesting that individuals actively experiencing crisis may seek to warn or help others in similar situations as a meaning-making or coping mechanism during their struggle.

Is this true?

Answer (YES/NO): NO